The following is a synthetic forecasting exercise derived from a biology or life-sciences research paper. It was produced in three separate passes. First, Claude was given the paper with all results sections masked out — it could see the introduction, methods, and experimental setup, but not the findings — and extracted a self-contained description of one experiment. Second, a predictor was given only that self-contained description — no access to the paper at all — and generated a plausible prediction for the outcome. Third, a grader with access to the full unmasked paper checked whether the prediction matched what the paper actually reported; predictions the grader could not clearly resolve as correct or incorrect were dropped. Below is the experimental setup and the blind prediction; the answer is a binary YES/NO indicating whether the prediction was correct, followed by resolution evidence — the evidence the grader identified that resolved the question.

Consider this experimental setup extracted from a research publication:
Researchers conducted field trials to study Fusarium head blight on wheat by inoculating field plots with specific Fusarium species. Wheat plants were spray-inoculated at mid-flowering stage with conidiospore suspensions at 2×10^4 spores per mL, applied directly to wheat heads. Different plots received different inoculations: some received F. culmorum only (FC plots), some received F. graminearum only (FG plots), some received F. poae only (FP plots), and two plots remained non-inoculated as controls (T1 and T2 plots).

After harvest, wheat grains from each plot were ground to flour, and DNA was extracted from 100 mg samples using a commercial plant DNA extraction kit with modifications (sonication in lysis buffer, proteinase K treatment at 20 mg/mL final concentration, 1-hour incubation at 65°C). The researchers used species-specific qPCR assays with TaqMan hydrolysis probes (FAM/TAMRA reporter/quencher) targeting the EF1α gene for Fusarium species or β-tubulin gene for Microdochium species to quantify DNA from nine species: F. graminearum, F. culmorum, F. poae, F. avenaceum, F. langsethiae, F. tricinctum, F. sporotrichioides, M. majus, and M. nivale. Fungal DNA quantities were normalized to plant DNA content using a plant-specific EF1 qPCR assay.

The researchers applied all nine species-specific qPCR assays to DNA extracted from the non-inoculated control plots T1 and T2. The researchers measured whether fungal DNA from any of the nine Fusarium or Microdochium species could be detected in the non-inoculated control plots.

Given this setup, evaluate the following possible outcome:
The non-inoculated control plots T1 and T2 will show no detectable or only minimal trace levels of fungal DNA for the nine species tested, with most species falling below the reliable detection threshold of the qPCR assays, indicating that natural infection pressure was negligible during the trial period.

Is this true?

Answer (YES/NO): NO